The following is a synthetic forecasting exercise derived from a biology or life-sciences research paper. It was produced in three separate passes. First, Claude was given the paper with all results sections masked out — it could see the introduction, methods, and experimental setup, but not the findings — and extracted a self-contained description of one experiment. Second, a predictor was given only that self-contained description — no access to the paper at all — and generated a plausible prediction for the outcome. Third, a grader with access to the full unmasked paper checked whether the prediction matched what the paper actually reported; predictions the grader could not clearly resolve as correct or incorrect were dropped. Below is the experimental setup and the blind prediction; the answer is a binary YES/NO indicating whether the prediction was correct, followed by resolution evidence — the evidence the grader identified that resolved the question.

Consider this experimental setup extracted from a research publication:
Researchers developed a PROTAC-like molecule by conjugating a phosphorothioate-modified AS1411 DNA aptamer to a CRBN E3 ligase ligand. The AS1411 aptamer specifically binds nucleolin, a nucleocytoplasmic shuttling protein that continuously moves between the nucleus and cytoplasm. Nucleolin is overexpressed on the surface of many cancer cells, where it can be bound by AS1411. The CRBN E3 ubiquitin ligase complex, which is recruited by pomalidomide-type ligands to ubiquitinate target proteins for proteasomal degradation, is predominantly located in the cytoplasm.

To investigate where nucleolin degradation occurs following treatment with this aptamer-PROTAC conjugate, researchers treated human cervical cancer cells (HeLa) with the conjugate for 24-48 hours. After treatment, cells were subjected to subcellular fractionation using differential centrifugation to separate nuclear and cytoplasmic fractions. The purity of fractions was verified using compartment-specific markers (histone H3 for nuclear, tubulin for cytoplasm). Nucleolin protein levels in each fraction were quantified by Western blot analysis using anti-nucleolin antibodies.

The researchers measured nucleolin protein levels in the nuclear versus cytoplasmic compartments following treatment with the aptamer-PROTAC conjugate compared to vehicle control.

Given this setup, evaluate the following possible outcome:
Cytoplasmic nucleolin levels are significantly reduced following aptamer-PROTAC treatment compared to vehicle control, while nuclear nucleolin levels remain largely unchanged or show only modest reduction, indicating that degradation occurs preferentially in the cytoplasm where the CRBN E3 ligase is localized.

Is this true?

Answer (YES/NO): YES